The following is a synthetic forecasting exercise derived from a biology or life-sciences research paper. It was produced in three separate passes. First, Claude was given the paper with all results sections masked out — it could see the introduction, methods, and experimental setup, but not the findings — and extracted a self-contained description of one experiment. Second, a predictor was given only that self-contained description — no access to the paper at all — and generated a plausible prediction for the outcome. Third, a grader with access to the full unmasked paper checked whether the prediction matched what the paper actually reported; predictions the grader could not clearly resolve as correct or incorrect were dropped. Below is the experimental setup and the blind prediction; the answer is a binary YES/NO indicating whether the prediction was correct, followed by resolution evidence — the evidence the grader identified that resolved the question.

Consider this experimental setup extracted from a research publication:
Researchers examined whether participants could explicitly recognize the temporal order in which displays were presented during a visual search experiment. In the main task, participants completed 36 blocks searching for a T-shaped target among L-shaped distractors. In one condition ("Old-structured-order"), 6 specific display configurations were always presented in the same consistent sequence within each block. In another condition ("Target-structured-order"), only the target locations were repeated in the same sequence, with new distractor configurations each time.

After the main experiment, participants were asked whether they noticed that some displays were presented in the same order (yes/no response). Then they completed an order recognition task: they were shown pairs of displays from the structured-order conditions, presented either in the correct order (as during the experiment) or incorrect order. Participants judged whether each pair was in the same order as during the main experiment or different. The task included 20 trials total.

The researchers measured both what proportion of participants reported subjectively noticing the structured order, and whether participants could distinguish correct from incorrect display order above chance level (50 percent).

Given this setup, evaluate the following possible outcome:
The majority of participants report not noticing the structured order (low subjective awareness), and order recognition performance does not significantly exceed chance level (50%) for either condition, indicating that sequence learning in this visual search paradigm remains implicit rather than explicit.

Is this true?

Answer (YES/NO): YES